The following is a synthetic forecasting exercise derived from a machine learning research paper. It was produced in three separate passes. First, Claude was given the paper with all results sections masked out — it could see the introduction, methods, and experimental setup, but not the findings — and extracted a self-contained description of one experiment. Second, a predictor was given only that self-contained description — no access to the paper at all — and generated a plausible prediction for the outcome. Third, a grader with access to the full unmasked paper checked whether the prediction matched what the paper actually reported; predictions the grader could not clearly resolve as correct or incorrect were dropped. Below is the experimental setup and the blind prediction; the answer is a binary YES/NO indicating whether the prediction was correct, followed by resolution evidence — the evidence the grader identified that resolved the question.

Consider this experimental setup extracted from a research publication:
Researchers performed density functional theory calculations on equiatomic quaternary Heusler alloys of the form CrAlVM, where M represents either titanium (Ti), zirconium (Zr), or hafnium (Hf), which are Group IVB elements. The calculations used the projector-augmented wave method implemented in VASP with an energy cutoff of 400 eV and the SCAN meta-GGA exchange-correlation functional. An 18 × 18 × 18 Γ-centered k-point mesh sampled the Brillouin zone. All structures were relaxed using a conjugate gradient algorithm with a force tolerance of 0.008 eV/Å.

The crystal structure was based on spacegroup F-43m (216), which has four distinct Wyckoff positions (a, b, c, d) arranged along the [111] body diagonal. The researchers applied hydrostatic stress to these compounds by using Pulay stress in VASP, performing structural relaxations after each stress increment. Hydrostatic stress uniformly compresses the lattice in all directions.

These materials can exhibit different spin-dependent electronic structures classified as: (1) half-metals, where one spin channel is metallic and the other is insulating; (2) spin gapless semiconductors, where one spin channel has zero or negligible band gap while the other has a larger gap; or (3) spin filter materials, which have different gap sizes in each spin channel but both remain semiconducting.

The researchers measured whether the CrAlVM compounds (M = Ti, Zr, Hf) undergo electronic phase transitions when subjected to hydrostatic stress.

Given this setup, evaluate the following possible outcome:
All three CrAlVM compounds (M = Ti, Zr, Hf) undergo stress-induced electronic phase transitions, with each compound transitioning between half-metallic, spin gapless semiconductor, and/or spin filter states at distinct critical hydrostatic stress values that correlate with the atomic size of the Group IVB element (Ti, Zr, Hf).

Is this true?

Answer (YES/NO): NO